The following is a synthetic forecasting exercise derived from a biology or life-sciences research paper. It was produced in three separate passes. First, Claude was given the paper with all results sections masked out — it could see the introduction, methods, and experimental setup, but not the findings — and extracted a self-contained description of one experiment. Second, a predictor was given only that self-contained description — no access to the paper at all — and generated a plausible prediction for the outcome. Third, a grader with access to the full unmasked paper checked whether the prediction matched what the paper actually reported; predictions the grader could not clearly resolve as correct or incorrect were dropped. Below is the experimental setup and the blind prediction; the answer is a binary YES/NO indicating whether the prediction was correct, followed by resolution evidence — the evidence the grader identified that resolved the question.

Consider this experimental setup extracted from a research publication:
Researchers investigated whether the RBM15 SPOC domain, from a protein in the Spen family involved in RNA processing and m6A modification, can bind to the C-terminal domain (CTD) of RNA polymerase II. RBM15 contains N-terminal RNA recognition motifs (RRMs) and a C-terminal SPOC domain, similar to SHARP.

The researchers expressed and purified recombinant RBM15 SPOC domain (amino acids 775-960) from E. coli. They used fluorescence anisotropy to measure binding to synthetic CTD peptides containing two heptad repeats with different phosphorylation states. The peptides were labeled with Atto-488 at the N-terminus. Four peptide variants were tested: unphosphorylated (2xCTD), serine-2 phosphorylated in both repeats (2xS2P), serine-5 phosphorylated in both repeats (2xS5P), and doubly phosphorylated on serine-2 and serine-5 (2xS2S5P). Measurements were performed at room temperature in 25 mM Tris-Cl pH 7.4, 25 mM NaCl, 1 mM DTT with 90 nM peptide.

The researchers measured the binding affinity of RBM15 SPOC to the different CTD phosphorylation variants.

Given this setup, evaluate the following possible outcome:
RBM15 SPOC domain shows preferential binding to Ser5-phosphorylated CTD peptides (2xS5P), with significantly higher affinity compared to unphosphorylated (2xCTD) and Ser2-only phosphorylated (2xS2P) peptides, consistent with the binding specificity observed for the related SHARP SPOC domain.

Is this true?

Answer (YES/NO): NO